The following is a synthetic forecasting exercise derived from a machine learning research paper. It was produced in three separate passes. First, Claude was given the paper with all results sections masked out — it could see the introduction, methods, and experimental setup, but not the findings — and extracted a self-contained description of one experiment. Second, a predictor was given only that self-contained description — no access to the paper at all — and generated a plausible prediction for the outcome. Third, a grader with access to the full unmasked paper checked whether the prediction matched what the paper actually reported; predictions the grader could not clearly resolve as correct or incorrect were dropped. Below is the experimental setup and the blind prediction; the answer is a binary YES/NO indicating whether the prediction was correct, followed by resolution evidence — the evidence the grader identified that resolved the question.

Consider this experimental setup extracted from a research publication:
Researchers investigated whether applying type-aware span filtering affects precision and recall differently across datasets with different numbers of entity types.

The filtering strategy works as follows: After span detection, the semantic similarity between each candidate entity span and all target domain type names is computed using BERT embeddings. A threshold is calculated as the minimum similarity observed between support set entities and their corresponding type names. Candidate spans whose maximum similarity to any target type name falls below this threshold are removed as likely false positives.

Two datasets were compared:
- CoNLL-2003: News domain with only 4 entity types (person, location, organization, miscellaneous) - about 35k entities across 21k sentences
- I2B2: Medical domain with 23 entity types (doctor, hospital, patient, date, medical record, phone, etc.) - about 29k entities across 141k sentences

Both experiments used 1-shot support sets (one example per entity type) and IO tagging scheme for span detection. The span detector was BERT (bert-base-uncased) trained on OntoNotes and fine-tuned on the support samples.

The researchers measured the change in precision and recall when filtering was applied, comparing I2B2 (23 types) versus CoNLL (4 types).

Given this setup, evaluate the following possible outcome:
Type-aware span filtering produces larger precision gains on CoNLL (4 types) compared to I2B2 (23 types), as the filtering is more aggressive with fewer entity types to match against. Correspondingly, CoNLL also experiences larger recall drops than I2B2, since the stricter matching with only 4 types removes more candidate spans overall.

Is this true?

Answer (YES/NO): NO